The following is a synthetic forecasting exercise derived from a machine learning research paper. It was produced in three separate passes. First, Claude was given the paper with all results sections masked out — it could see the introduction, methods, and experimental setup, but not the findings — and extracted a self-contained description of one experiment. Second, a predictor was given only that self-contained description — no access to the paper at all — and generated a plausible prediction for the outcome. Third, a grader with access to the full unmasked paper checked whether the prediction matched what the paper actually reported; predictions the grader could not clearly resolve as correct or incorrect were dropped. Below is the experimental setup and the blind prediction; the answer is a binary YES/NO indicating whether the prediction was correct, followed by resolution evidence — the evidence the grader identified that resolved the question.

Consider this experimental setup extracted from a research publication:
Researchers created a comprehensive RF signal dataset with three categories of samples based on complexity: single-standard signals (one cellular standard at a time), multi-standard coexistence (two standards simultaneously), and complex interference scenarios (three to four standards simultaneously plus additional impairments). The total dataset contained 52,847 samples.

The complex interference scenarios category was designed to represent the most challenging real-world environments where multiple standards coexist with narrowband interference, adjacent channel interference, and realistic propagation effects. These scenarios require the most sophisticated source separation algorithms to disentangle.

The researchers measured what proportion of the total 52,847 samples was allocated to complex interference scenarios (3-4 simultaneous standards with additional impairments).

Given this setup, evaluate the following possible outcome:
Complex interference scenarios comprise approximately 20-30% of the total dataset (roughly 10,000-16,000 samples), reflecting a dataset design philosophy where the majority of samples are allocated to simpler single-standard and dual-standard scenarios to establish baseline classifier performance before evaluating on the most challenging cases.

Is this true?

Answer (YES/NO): NO